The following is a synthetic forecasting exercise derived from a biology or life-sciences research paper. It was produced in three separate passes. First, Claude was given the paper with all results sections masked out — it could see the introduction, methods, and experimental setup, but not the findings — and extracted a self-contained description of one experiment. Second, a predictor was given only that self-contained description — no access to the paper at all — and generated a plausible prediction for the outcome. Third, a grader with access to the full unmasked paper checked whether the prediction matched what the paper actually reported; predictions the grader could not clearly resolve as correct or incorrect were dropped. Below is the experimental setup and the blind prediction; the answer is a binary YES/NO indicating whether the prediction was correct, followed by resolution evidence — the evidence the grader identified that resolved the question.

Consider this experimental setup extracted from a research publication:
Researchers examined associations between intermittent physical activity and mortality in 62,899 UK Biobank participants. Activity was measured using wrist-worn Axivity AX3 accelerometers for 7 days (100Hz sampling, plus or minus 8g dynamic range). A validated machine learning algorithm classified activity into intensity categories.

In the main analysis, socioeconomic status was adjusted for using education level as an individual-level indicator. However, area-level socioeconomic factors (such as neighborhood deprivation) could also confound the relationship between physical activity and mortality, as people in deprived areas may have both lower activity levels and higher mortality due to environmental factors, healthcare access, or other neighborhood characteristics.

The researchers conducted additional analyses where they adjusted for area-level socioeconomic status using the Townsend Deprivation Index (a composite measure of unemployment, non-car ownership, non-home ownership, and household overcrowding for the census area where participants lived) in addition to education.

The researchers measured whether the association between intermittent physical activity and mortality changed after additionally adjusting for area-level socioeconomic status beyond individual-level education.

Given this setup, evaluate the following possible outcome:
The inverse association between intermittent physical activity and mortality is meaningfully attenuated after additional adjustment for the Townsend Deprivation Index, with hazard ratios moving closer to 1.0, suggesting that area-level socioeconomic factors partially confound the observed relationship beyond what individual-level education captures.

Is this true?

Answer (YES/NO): NO